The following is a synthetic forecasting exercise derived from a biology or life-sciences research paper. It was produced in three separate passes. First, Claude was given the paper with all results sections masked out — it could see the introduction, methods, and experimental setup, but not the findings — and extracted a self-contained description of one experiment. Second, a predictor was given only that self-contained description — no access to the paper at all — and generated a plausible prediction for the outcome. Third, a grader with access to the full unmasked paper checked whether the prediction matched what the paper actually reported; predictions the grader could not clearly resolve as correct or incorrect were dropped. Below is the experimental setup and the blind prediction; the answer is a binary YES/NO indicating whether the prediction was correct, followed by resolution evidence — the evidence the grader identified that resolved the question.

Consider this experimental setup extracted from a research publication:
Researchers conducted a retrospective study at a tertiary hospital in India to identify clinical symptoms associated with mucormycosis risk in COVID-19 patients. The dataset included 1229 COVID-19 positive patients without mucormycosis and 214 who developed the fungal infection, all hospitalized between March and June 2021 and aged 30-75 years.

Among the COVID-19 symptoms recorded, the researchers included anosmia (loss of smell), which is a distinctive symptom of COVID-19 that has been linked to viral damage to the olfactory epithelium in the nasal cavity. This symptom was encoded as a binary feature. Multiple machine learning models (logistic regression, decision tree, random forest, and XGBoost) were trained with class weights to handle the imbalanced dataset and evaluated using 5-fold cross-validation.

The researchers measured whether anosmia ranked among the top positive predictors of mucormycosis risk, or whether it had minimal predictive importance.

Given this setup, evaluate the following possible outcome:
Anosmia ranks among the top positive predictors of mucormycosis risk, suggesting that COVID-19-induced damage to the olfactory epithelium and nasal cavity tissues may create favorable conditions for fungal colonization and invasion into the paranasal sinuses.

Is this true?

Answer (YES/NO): YES